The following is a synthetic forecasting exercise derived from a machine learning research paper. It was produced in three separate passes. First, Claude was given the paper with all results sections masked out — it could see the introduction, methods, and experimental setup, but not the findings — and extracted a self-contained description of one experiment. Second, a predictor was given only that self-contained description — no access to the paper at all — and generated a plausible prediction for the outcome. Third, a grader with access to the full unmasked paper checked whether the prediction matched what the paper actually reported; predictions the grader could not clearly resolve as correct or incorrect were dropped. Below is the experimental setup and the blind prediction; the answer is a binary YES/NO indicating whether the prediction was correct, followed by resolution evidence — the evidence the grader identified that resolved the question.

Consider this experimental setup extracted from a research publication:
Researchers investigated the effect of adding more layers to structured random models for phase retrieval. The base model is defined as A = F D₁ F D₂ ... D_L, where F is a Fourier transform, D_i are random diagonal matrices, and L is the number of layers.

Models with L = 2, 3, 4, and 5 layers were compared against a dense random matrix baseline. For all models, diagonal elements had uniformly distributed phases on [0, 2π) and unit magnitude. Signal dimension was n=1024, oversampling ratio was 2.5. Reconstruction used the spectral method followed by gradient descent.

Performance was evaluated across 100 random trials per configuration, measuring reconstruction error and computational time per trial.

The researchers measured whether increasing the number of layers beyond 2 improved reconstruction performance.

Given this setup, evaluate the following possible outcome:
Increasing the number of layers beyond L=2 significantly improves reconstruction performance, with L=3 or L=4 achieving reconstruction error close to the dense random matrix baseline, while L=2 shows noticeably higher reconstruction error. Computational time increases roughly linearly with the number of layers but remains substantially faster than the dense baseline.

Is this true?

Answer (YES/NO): NO